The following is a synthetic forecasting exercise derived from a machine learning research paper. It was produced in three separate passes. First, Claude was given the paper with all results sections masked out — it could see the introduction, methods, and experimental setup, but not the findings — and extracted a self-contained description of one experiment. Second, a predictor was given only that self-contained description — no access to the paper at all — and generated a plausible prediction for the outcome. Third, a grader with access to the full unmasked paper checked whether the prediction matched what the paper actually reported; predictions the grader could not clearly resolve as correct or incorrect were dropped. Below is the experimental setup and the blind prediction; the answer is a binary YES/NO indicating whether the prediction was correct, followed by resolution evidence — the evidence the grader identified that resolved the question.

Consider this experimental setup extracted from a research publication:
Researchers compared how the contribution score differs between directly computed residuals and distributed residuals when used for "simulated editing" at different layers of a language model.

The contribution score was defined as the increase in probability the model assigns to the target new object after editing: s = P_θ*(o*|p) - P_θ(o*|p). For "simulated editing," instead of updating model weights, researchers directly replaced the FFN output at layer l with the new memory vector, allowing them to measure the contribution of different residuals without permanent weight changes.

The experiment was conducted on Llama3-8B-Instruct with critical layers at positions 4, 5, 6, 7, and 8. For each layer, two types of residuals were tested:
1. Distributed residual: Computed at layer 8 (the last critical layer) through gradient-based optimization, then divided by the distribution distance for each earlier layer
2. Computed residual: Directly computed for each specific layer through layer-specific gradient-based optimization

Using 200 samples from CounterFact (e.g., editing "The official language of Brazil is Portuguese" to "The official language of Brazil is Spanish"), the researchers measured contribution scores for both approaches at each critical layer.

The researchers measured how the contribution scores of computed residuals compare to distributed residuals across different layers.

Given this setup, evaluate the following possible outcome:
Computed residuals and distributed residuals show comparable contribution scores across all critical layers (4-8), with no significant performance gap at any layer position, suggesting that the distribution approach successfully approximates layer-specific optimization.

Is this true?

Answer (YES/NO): NO